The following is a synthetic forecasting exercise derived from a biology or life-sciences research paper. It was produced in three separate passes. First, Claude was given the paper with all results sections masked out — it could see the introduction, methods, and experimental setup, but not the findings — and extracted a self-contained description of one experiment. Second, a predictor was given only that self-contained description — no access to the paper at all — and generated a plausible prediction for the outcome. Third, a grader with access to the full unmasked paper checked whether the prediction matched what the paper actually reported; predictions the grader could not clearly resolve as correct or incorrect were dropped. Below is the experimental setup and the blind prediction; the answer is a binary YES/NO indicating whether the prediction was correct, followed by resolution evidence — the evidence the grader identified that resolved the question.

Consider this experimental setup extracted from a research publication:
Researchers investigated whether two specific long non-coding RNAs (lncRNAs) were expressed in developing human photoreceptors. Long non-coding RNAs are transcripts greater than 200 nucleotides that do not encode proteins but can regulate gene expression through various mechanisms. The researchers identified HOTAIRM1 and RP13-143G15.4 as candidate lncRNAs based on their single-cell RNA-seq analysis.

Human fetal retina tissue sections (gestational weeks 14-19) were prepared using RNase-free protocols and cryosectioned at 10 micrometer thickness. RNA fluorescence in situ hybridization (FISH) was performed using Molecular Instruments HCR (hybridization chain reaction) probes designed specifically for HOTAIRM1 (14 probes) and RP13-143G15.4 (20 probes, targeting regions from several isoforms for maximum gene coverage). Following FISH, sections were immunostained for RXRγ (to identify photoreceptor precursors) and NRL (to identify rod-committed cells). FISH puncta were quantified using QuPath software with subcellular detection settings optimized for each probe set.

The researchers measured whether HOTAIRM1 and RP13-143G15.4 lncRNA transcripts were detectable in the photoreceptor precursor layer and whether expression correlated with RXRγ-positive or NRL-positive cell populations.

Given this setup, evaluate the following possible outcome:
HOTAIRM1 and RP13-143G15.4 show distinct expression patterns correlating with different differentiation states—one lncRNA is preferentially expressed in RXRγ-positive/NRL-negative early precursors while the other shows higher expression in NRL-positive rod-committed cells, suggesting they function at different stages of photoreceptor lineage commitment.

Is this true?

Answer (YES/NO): NO